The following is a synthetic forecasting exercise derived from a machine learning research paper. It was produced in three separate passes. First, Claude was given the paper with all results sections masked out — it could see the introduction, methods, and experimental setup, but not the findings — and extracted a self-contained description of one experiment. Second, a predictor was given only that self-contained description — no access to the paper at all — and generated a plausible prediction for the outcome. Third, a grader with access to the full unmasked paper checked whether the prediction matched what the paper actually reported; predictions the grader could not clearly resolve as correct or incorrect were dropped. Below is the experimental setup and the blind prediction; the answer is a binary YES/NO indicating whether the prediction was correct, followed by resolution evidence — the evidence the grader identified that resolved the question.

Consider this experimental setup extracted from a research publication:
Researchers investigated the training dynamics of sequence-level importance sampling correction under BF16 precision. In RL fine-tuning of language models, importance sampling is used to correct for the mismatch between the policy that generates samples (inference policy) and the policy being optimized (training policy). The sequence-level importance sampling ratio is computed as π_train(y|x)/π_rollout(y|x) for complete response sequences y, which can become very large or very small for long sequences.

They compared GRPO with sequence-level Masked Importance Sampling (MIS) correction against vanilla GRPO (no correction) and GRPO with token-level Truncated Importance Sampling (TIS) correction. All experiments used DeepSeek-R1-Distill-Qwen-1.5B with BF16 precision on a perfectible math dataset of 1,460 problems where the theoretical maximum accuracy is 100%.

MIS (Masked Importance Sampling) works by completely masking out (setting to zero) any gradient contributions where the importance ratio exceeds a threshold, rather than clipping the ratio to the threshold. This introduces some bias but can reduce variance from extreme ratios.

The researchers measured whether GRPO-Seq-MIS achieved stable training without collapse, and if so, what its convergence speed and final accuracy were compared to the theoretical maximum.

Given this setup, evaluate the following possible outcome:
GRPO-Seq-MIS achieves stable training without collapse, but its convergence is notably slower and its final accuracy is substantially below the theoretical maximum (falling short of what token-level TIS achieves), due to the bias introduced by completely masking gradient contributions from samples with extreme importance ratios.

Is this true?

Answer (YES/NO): NO